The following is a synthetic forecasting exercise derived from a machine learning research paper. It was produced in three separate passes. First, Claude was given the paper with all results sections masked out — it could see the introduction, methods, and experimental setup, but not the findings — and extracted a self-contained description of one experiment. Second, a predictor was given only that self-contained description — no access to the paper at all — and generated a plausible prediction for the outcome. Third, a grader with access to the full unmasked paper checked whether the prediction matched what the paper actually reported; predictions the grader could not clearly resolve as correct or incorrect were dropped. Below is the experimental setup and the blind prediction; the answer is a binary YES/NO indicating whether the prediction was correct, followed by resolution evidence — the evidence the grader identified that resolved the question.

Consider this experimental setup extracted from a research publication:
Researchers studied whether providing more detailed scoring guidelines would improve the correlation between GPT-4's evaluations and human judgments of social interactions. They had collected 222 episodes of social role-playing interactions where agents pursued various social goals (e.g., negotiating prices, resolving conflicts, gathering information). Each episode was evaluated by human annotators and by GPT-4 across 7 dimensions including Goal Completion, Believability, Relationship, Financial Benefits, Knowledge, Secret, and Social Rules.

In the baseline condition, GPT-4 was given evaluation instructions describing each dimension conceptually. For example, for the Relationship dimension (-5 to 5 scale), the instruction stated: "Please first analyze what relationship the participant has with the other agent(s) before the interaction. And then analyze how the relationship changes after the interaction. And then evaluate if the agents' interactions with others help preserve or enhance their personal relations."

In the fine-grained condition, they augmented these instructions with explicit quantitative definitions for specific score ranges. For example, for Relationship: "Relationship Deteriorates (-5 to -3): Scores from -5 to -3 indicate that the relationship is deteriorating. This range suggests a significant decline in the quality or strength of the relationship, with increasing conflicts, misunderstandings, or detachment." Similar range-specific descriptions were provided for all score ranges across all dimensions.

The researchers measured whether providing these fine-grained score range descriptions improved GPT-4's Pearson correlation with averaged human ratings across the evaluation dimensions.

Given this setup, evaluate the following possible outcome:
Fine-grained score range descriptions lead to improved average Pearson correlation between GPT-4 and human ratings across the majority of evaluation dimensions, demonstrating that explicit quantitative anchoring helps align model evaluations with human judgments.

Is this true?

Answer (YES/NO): NO